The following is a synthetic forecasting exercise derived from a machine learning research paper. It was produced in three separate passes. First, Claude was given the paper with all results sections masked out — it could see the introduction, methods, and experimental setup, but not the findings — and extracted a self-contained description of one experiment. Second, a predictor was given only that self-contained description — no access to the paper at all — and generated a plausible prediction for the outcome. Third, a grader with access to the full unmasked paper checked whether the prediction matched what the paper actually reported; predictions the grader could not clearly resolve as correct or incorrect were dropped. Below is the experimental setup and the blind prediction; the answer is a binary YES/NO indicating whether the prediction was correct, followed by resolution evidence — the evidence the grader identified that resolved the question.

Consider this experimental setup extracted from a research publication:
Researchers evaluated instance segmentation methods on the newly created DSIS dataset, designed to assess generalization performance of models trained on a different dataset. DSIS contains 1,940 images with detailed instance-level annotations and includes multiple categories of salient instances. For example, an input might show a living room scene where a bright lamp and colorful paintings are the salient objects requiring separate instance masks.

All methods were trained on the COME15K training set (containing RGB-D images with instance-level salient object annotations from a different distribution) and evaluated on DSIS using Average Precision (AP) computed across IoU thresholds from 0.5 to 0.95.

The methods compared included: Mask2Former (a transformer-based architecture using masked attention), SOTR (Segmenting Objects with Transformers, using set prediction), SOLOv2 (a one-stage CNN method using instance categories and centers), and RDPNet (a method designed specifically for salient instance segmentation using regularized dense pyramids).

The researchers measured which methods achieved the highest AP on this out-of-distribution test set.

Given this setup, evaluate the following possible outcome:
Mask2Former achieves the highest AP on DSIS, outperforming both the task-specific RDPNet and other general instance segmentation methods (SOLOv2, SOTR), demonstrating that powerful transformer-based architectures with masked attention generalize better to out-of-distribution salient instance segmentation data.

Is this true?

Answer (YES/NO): YES